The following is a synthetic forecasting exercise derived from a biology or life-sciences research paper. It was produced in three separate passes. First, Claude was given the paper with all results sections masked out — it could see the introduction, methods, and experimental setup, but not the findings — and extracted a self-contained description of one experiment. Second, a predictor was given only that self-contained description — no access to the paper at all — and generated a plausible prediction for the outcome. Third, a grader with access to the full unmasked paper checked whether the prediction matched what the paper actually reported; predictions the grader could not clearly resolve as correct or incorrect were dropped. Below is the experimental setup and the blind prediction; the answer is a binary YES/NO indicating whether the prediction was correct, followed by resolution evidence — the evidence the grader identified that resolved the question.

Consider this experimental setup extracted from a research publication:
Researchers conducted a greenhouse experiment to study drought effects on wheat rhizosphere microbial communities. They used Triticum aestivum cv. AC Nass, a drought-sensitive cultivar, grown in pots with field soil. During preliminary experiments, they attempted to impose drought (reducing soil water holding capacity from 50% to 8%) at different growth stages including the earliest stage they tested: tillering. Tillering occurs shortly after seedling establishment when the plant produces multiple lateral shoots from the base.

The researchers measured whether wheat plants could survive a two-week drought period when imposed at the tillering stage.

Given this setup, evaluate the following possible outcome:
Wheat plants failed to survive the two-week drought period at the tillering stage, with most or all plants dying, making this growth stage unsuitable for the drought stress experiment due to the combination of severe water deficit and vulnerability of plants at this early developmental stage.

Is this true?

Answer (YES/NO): YES